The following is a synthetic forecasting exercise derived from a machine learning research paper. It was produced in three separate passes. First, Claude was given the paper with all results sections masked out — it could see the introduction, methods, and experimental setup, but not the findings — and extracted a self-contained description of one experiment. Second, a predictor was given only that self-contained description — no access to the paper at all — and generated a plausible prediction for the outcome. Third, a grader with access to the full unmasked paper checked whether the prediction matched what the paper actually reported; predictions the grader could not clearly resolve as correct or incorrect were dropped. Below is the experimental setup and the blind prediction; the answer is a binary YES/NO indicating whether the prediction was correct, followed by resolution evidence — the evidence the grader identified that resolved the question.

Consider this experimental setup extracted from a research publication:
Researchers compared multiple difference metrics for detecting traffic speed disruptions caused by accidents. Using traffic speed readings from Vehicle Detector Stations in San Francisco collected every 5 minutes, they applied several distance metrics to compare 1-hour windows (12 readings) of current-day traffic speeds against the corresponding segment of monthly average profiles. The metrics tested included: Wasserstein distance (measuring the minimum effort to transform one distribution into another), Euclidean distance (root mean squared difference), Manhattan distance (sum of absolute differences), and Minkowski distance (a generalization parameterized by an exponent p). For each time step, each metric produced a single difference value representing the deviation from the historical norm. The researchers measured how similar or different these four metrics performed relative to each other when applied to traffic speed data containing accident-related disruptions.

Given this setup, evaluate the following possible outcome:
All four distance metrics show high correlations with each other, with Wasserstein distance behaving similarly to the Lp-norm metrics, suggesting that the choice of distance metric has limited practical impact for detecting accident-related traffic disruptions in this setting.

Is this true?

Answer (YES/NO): YES